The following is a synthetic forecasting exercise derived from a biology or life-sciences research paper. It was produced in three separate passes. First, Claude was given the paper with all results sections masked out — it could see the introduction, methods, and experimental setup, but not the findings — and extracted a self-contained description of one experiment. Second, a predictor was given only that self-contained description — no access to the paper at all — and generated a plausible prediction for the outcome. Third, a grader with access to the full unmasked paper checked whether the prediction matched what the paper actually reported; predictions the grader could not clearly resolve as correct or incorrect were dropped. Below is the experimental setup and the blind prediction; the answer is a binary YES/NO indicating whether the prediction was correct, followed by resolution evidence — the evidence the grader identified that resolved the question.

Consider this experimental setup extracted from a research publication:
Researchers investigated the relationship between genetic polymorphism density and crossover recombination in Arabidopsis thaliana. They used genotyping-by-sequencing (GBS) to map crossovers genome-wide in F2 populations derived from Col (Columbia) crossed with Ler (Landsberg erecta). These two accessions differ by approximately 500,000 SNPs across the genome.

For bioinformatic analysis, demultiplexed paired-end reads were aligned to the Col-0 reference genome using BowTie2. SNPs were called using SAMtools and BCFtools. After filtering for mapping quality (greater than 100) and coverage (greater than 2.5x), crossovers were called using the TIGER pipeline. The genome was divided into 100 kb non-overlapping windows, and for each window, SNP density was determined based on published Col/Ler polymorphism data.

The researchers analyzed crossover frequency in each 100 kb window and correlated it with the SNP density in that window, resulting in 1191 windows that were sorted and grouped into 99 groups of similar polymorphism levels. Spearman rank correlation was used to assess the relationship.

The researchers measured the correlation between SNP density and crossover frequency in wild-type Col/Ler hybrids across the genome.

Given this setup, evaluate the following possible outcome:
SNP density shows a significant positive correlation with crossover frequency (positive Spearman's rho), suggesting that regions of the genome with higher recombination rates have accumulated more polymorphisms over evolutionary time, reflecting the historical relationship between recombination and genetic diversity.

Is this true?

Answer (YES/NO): NO